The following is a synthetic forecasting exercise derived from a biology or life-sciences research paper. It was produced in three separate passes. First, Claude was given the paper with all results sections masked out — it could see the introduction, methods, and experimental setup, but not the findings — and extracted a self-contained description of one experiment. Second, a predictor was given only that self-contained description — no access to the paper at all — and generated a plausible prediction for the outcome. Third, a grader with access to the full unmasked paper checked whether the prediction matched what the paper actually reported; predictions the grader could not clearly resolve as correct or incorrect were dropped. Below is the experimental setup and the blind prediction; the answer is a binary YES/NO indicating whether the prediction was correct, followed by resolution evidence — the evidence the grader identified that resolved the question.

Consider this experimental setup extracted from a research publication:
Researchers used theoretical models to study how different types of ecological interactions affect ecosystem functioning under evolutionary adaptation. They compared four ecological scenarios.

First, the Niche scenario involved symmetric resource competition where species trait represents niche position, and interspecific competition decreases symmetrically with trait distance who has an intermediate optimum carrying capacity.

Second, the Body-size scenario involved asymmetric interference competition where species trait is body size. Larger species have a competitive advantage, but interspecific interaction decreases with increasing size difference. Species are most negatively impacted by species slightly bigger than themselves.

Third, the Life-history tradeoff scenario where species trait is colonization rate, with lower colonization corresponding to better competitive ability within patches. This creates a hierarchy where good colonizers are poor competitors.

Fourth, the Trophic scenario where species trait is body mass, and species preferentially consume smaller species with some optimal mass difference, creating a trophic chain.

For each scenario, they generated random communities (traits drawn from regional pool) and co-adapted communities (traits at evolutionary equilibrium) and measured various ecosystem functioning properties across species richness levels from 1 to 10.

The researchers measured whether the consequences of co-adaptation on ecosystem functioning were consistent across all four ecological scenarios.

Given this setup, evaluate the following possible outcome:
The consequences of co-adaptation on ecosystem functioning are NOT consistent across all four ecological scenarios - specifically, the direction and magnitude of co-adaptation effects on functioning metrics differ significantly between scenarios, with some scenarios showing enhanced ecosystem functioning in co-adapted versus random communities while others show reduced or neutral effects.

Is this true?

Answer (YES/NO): YES